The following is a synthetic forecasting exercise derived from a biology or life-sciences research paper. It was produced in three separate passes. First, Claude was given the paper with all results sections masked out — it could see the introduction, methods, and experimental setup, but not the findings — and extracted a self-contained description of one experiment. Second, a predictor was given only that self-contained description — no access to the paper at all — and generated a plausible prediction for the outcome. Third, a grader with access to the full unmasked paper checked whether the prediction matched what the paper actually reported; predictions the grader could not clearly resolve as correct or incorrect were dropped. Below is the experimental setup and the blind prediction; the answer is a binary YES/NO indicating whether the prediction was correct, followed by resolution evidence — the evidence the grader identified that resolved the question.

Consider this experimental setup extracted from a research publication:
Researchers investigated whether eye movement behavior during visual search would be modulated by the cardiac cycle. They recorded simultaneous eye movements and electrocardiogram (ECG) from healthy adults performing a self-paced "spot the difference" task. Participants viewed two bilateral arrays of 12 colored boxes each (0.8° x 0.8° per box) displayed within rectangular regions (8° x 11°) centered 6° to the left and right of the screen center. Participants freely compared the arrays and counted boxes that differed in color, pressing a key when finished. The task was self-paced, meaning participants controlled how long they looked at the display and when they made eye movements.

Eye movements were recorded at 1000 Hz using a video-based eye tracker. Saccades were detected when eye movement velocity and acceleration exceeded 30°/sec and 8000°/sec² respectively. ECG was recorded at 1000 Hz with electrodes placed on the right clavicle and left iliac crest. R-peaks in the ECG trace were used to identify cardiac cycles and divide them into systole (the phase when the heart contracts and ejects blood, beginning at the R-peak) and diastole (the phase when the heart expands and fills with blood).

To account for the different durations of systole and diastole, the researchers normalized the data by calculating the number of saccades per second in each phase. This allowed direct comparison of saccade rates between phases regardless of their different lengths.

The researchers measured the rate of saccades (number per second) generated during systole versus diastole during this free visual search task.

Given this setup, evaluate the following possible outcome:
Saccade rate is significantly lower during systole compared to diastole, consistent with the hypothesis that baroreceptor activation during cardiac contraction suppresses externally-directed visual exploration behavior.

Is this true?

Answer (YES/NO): NO